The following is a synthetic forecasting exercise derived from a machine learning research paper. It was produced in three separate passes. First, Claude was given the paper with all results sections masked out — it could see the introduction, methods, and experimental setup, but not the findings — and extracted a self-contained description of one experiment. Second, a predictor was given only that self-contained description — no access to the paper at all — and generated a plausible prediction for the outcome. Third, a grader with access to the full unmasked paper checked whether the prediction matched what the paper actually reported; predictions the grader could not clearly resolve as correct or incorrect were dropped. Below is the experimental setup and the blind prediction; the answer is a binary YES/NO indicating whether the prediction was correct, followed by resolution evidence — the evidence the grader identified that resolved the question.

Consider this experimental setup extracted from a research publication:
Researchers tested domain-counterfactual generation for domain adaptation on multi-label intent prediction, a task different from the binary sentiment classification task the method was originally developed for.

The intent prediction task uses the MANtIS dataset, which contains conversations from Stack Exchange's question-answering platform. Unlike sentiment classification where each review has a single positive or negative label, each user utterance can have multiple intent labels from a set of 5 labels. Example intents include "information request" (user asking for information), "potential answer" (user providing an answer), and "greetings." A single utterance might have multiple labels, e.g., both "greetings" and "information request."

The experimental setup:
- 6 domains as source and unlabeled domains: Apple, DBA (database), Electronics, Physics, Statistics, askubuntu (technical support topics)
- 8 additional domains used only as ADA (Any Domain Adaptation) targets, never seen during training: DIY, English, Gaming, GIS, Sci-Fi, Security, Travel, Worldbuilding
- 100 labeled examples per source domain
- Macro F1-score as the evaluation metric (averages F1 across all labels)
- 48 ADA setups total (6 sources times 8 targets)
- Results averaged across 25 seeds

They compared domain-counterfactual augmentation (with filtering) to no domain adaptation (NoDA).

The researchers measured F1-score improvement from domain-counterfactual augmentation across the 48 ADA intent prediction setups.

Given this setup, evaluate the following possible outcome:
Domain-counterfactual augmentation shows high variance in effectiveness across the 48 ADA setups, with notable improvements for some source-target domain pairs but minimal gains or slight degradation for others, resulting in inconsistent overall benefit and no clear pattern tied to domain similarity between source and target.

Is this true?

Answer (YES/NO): NO